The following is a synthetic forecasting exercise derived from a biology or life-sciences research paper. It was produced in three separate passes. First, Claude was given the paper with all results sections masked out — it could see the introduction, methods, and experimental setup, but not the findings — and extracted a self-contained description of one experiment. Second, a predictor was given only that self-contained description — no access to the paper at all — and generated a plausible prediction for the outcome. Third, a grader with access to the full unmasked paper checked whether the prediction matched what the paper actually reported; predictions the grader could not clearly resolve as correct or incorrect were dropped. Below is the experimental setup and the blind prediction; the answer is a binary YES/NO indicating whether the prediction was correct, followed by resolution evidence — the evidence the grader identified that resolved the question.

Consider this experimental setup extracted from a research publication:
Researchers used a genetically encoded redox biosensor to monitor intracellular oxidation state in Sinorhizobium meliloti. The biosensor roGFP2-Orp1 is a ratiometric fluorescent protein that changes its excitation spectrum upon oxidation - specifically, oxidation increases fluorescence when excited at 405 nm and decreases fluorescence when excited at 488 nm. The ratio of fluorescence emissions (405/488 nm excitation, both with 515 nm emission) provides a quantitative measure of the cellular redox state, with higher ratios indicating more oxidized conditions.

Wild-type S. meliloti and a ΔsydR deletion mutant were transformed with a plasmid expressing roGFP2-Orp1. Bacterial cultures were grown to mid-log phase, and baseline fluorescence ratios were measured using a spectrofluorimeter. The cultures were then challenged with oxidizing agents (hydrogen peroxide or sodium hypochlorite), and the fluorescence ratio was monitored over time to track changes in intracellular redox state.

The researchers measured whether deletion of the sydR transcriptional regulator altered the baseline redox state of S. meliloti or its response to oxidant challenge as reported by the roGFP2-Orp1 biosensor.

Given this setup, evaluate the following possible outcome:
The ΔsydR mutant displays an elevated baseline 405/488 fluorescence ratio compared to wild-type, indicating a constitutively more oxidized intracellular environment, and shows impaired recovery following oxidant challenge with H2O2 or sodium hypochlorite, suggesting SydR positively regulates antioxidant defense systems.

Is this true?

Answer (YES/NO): NO